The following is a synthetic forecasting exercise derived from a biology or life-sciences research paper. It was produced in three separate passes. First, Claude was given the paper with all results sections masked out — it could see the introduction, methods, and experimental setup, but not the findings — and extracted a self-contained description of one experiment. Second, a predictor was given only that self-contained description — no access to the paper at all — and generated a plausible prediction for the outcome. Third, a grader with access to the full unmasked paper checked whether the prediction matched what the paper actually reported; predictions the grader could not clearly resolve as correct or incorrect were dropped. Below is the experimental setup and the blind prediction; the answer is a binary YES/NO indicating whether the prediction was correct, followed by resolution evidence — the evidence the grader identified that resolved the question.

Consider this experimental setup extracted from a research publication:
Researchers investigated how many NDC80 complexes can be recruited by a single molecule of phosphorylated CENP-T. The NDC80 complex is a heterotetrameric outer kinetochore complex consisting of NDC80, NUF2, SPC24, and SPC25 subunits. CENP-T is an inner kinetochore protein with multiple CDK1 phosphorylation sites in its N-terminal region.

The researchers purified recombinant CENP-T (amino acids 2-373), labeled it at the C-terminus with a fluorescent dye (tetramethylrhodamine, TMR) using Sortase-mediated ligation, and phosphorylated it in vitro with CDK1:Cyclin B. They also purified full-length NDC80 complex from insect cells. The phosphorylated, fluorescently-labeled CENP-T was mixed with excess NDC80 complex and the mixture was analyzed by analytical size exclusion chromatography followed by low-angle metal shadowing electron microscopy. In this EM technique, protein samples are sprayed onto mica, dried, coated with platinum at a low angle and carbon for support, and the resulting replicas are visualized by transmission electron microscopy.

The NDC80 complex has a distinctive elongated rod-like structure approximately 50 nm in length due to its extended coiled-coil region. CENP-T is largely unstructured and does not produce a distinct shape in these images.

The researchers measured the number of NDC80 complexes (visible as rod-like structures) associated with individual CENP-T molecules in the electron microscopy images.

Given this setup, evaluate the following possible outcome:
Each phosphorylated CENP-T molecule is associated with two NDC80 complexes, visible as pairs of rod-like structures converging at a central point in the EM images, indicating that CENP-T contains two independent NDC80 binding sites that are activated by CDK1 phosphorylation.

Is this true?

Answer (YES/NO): YES